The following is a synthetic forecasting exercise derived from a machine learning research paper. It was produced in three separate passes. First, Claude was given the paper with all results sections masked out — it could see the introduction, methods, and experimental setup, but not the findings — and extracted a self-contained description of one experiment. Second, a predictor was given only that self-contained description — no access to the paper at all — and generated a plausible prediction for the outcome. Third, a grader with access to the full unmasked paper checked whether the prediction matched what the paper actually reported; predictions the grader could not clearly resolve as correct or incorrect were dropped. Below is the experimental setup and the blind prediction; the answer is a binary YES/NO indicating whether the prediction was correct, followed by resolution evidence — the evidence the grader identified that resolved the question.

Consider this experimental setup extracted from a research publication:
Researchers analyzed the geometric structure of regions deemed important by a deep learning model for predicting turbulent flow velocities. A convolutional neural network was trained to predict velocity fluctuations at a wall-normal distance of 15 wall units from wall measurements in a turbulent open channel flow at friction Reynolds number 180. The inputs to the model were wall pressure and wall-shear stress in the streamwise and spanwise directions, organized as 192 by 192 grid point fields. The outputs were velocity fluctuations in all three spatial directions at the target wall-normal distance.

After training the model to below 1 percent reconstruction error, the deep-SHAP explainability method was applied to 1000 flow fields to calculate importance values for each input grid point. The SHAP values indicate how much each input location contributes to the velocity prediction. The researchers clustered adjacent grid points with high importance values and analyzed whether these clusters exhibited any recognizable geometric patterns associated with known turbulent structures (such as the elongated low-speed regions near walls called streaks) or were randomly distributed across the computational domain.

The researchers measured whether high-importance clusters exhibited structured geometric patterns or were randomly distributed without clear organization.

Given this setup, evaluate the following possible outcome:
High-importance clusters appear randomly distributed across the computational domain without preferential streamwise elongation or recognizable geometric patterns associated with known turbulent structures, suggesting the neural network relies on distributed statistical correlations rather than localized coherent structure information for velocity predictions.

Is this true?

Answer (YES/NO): NO